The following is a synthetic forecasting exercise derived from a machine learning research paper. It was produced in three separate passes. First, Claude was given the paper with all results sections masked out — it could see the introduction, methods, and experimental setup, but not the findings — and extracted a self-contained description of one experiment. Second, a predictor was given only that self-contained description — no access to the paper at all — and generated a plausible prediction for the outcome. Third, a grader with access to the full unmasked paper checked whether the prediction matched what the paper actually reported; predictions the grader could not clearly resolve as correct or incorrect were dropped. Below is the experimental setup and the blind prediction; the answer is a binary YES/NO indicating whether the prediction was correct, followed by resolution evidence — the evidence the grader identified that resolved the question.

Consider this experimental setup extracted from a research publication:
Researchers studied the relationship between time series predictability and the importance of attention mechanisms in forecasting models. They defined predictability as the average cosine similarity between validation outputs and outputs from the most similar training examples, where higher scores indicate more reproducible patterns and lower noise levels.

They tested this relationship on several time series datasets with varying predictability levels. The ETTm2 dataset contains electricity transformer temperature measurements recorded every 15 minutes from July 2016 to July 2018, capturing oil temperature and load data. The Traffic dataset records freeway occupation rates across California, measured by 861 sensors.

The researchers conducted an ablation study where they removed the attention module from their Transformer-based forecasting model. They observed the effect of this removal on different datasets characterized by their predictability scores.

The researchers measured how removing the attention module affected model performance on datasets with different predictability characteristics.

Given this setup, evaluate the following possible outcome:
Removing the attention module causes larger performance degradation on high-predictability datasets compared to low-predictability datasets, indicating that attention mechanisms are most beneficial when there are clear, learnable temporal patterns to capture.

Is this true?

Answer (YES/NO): YES